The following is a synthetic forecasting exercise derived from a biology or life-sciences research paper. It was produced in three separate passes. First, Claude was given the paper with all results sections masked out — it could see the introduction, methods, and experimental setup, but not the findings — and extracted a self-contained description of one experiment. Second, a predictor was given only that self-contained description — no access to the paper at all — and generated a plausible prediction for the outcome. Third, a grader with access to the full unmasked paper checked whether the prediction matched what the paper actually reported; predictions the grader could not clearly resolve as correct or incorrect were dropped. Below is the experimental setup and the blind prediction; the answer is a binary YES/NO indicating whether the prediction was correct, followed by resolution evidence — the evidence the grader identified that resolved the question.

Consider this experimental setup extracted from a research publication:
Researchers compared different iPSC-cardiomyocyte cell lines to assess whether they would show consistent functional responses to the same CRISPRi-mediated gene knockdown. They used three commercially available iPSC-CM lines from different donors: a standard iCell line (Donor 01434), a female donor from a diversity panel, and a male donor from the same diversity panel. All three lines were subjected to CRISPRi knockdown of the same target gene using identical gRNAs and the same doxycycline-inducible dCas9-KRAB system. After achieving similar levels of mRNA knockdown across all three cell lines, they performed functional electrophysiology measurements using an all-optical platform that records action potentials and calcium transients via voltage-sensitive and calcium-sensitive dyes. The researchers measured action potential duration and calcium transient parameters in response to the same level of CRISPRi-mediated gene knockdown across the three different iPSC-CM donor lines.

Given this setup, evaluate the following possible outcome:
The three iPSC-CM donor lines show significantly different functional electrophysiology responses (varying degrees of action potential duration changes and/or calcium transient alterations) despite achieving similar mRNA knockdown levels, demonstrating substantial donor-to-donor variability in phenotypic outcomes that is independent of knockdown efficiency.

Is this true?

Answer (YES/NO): YES